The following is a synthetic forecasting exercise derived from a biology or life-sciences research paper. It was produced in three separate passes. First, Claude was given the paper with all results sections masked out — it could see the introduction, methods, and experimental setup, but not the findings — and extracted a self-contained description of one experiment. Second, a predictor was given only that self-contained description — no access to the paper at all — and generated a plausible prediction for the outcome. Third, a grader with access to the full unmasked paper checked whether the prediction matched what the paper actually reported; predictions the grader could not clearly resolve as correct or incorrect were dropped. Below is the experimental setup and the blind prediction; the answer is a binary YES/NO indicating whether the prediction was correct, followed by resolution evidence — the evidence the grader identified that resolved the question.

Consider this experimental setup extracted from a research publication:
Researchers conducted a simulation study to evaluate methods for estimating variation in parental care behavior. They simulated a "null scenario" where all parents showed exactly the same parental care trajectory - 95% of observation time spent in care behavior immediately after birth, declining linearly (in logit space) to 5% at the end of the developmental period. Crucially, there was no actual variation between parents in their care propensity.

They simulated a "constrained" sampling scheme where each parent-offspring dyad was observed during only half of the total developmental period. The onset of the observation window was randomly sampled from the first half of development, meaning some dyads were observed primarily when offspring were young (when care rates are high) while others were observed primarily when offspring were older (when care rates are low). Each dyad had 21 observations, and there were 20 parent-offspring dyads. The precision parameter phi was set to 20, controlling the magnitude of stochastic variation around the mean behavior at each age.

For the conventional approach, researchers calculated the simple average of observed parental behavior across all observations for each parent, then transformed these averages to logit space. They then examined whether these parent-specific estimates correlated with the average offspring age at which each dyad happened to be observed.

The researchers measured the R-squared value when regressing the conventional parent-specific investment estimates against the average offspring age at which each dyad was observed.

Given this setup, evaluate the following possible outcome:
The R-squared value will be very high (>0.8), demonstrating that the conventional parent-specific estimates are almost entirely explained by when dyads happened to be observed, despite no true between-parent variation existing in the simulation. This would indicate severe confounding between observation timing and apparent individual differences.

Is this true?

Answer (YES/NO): YES